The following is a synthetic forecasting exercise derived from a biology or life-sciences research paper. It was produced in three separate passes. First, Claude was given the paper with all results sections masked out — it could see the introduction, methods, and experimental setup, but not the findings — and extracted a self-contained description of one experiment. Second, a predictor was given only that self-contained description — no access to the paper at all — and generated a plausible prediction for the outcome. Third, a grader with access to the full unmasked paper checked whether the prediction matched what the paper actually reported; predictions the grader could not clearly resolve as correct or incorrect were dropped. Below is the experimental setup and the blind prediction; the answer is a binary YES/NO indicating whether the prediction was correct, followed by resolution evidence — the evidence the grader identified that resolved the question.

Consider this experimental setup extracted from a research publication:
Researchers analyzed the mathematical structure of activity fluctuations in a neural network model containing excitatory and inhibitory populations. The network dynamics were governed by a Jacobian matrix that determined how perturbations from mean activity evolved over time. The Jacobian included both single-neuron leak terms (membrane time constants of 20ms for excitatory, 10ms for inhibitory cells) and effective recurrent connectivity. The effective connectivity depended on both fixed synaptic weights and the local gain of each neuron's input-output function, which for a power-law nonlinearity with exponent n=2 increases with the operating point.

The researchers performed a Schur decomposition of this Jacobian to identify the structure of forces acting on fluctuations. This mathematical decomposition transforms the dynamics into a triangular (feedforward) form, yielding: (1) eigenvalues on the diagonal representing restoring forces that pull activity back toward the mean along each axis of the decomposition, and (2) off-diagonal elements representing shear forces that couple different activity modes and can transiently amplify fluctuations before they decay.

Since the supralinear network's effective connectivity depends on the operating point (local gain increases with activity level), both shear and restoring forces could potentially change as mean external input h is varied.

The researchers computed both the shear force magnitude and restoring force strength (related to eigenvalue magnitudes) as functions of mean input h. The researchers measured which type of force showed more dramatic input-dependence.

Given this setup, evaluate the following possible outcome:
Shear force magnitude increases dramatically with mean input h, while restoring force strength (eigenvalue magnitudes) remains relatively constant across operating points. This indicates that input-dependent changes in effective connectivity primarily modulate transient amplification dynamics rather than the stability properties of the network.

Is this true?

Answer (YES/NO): NO